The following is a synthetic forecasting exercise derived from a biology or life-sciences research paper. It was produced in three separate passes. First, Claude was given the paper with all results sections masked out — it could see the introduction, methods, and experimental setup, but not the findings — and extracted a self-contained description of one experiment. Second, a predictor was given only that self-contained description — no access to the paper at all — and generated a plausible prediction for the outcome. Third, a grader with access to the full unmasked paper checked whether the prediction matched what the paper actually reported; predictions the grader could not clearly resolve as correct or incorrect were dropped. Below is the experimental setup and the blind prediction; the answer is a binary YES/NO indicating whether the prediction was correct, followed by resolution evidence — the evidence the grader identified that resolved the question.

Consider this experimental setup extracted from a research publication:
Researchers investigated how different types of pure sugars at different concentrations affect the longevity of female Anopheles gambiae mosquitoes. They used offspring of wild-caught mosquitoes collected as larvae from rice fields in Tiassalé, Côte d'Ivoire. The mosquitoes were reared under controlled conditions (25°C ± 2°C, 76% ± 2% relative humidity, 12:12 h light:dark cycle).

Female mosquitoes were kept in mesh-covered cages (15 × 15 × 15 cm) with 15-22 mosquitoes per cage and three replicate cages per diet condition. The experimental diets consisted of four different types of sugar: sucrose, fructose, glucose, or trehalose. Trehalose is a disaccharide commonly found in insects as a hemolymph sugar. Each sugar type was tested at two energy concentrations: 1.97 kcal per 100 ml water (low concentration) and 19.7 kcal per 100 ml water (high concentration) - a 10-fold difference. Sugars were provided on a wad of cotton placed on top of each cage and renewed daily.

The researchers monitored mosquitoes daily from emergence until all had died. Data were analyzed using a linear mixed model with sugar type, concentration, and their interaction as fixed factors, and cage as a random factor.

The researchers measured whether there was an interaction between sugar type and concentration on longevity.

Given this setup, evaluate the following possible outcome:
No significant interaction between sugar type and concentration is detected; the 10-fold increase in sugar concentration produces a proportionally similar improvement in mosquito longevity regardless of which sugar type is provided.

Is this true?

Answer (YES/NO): NO